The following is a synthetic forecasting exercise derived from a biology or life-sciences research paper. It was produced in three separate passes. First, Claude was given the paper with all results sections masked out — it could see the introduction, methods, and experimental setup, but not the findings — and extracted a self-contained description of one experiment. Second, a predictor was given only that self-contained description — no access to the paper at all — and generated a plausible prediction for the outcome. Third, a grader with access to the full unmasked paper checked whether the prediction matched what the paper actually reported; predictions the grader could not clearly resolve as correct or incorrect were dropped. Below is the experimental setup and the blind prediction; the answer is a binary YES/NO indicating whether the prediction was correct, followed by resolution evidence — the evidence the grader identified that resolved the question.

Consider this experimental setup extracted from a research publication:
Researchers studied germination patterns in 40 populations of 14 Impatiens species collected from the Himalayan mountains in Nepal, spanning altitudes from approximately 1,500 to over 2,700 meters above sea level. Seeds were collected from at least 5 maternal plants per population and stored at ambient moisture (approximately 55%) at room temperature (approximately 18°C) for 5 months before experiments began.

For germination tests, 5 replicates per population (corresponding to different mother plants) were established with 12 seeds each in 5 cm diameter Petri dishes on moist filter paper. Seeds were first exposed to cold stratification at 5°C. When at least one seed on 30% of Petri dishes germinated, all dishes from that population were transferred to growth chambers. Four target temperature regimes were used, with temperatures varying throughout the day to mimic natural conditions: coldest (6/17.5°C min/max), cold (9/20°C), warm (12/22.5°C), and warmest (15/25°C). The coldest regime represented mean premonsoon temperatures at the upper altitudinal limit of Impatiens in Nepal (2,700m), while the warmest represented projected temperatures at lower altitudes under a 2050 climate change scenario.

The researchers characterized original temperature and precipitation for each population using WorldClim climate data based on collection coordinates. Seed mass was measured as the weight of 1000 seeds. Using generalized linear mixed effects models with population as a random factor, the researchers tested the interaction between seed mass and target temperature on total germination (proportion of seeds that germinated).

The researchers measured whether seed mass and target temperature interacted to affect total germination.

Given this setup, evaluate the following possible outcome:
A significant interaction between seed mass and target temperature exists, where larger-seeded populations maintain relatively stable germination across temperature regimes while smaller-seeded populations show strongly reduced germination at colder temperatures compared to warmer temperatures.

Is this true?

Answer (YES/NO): NO